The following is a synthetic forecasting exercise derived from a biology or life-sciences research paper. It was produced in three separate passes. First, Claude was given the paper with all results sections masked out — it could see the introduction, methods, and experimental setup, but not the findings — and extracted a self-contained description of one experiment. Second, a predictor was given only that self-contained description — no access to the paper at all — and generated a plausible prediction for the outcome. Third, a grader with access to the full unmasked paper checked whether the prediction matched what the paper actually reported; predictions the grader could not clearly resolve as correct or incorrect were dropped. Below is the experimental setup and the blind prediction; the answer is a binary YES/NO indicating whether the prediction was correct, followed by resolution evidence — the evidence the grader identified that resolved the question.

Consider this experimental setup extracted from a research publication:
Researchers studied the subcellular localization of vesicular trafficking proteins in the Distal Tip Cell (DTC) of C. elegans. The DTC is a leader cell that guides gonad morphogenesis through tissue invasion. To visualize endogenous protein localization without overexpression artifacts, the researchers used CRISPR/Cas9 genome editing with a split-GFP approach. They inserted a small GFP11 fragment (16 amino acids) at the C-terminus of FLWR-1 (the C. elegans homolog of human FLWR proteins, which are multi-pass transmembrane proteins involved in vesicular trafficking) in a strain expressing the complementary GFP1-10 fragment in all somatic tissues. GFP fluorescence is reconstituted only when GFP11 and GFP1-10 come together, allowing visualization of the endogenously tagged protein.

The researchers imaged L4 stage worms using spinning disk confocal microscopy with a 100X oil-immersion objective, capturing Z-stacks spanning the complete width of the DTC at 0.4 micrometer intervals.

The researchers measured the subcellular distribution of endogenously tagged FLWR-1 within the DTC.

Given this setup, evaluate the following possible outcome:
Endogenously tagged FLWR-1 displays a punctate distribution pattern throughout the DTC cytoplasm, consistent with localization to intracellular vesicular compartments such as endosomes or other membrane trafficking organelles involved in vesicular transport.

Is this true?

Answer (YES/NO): NO